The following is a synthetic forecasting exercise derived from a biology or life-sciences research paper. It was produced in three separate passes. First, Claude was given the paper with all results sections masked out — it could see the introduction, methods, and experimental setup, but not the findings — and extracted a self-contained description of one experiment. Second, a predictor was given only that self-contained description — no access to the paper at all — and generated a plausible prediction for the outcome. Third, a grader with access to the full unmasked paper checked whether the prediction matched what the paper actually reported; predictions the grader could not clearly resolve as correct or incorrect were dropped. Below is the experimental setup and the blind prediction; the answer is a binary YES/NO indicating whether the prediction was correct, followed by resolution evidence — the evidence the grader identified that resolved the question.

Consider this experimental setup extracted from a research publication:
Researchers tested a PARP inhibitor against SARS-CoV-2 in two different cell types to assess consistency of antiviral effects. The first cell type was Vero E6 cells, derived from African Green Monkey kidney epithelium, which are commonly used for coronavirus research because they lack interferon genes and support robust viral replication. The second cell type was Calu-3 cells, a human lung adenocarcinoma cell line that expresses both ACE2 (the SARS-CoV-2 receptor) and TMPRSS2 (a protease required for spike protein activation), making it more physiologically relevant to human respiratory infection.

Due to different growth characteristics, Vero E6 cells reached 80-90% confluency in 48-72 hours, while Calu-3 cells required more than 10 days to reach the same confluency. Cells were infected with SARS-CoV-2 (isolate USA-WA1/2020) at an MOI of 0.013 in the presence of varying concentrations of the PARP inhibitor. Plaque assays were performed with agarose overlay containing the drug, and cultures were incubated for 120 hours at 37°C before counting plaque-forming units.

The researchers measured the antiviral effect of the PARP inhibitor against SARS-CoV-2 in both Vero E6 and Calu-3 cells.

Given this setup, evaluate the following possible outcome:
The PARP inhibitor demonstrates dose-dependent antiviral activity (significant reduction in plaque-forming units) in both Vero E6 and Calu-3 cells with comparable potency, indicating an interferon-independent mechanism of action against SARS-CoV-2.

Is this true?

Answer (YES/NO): NO